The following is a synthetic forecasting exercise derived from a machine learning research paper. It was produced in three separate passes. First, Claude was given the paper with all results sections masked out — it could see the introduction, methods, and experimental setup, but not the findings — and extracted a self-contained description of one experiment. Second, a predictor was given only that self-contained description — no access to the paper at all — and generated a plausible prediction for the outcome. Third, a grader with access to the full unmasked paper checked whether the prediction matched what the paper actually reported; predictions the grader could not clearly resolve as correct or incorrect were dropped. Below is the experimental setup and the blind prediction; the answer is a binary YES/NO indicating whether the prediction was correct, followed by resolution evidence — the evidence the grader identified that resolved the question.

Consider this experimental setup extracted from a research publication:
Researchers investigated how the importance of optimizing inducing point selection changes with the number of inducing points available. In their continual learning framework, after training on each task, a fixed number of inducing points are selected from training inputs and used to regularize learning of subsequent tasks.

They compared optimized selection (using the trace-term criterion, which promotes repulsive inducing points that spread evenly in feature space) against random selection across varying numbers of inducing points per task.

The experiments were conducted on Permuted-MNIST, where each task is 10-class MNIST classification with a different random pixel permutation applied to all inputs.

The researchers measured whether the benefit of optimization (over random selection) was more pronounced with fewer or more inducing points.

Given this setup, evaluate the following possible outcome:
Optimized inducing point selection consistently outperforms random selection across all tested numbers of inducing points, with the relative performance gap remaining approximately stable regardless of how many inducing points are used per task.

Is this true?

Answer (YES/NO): NO